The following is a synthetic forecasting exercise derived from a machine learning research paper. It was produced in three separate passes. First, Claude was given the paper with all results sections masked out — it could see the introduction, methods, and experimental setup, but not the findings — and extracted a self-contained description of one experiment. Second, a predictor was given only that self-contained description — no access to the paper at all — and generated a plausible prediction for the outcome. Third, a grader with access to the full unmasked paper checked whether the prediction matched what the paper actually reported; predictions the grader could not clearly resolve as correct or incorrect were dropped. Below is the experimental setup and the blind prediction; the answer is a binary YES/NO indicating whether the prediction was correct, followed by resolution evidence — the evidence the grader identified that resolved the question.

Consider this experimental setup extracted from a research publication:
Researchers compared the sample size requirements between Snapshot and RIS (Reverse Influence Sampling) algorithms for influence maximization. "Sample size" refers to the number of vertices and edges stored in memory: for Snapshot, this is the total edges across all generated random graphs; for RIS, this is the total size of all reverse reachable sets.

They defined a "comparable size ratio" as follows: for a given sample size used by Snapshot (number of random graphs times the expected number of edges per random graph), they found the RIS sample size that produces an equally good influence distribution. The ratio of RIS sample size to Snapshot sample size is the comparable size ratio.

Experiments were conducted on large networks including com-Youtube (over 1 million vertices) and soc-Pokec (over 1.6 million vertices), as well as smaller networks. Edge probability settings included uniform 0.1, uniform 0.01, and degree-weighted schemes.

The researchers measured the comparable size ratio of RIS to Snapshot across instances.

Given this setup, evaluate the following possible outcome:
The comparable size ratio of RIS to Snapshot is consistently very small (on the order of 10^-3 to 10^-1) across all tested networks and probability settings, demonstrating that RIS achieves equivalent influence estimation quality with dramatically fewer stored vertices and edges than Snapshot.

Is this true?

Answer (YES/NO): NO